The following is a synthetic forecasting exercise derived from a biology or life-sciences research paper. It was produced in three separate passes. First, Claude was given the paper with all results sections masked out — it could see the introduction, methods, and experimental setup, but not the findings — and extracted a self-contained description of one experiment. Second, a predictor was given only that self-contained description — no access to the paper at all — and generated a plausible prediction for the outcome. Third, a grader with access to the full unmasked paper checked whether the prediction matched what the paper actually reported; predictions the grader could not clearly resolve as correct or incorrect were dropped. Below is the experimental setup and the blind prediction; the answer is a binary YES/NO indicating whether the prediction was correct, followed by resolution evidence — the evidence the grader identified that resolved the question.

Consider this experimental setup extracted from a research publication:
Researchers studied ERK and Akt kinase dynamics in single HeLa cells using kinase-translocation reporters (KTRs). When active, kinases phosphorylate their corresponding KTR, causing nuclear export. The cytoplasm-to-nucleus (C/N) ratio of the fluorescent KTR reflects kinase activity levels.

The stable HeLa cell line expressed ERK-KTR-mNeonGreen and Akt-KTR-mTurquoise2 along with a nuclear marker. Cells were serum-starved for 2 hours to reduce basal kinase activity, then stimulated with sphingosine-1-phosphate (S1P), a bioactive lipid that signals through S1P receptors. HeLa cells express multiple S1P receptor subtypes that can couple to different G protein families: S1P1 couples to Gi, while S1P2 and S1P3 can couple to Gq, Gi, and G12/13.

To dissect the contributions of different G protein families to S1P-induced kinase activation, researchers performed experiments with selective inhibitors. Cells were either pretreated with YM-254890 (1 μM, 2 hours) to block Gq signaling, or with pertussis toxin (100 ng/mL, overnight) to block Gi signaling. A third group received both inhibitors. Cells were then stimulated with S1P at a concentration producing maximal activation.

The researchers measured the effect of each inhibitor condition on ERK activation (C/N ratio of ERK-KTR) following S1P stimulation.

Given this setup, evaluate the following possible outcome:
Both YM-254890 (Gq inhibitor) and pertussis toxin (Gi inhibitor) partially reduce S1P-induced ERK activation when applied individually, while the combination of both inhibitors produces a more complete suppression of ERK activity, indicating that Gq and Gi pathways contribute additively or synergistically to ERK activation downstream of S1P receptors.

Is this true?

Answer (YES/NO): NO